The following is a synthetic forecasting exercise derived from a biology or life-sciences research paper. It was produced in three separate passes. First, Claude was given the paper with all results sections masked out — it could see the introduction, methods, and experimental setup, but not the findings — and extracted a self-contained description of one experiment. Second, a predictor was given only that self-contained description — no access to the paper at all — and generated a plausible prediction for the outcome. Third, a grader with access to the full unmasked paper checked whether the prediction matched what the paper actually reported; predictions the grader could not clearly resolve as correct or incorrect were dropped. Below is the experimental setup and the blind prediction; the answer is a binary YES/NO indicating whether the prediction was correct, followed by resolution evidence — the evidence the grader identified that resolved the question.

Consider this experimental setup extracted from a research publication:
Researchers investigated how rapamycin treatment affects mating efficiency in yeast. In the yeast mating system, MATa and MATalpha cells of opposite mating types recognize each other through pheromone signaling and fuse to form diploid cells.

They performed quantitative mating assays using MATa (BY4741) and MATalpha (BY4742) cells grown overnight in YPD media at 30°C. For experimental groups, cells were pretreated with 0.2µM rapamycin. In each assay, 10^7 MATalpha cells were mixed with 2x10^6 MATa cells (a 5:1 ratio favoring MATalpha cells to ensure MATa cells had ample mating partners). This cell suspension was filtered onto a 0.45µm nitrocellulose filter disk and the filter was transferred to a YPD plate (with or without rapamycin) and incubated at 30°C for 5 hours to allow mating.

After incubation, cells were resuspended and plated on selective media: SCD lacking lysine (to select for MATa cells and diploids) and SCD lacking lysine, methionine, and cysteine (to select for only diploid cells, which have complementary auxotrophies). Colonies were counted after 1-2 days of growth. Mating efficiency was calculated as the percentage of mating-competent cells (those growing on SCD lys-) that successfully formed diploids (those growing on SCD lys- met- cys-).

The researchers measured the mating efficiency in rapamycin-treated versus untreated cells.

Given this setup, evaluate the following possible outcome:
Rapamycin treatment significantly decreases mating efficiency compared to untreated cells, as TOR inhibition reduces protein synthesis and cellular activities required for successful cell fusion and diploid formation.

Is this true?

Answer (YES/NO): YES